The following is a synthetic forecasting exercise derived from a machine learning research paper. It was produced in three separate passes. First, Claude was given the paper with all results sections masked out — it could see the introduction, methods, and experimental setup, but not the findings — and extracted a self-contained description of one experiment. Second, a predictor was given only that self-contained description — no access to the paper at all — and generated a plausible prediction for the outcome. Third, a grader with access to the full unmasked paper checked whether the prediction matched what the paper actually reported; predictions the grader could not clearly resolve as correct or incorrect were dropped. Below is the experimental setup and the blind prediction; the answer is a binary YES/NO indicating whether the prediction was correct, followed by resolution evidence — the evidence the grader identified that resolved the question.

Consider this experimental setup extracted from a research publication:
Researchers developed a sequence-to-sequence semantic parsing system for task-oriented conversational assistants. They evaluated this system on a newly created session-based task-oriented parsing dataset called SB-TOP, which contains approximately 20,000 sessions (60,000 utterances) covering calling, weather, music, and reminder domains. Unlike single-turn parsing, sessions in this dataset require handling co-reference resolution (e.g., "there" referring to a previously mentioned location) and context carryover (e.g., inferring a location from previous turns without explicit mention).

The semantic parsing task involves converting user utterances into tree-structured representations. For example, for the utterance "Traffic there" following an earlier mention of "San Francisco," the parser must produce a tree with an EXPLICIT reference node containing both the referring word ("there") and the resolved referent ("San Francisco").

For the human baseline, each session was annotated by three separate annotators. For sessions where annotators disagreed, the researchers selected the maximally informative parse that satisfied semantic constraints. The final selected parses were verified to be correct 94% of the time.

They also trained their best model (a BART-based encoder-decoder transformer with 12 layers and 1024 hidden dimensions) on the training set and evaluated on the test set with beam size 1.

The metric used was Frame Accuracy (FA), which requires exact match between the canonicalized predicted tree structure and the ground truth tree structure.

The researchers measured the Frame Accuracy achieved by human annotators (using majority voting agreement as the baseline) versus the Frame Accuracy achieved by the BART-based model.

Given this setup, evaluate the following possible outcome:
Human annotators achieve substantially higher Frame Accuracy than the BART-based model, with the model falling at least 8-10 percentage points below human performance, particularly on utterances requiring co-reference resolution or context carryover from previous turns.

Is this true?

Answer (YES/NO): NO